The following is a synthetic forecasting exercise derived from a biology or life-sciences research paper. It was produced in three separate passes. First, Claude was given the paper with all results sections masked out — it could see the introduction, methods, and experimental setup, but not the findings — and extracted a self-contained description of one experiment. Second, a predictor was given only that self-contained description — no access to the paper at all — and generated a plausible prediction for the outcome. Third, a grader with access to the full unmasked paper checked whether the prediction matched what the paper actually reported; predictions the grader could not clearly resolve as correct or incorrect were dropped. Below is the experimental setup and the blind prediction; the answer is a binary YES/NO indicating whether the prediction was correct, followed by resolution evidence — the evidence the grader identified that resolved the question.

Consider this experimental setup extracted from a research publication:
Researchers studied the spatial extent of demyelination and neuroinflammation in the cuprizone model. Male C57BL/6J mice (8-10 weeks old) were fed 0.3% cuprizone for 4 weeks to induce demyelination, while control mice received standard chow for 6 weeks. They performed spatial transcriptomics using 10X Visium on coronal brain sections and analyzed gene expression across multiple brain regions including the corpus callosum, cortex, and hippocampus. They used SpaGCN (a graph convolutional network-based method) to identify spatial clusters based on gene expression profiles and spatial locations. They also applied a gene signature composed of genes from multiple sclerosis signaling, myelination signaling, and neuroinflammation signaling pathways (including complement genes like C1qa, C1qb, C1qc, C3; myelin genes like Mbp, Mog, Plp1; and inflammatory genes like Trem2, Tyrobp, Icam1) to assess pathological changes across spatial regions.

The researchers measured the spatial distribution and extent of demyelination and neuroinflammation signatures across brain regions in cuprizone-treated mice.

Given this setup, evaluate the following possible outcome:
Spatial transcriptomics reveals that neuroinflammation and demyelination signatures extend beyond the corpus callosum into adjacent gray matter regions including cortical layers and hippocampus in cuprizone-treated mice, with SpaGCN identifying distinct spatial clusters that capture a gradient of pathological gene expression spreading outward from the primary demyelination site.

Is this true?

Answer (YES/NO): NO